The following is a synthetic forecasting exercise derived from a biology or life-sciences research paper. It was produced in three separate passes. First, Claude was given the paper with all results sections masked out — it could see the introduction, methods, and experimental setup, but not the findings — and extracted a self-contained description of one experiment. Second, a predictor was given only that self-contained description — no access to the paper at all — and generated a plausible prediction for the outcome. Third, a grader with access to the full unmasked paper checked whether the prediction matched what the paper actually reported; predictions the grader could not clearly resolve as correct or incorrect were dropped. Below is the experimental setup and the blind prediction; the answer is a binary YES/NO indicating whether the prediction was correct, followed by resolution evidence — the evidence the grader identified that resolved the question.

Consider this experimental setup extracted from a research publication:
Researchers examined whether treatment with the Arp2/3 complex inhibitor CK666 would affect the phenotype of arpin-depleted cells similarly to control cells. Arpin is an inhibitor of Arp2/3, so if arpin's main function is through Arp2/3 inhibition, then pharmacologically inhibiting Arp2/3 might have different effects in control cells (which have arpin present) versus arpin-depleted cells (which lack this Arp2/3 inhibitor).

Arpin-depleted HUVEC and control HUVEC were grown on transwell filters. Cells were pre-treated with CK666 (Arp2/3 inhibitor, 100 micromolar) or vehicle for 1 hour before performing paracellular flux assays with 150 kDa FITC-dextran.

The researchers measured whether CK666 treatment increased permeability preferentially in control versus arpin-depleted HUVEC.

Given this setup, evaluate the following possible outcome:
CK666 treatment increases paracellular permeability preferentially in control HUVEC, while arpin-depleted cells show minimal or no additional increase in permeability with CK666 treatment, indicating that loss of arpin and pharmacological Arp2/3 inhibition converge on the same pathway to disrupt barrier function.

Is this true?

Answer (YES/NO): NO